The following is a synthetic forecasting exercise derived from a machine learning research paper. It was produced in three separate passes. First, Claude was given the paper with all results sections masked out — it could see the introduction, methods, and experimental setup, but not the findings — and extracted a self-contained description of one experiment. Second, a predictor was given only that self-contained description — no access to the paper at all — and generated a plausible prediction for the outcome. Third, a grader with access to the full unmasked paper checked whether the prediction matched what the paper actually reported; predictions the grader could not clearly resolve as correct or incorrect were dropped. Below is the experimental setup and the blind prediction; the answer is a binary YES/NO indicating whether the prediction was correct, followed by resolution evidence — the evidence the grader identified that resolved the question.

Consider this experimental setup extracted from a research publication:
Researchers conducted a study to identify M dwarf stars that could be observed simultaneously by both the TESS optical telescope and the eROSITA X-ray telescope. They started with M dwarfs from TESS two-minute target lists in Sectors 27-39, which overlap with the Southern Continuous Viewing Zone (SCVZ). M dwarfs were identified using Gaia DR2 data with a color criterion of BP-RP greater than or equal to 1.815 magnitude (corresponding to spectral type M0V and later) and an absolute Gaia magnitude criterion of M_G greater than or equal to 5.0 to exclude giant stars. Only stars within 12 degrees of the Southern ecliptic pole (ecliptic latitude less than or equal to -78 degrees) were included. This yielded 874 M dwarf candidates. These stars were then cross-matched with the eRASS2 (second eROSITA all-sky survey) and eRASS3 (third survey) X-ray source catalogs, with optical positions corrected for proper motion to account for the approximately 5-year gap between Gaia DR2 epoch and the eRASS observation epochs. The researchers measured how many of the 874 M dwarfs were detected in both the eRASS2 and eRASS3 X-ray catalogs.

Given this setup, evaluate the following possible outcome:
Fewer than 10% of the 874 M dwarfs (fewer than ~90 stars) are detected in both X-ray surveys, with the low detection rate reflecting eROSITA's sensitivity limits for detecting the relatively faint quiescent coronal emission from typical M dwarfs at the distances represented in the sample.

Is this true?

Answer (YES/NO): NO